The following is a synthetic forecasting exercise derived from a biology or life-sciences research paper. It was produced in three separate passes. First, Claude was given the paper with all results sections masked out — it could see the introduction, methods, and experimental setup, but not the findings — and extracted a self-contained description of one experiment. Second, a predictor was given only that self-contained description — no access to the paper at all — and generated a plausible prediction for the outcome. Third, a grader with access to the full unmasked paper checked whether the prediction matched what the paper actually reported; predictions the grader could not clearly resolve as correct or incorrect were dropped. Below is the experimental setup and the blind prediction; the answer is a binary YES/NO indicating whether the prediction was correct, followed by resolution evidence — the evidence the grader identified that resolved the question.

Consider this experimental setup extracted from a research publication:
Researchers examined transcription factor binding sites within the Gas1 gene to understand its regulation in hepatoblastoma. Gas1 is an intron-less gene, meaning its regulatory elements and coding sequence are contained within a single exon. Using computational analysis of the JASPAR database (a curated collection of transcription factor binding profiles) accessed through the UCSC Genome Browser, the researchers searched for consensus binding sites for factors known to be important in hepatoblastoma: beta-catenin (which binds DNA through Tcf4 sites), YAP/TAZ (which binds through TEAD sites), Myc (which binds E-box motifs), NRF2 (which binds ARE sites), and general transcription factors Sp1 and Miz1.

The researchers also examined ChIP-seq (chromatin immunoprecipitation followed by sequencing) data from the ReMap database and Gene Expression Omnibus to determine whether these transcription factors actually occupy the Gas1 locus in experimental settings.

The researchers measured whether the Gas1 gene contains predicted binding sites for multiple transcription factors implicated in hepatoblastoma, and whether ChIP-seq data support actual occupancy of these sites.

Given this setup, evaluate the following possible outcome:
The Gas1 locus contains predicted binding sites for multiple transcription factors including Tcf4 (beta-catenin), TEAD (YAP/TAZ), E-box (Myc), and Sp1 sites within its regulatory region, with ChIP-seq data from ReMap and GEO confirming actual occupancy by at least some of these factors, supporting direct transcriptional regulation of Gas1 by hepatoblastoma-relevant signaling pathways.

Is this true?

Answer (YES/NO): YES